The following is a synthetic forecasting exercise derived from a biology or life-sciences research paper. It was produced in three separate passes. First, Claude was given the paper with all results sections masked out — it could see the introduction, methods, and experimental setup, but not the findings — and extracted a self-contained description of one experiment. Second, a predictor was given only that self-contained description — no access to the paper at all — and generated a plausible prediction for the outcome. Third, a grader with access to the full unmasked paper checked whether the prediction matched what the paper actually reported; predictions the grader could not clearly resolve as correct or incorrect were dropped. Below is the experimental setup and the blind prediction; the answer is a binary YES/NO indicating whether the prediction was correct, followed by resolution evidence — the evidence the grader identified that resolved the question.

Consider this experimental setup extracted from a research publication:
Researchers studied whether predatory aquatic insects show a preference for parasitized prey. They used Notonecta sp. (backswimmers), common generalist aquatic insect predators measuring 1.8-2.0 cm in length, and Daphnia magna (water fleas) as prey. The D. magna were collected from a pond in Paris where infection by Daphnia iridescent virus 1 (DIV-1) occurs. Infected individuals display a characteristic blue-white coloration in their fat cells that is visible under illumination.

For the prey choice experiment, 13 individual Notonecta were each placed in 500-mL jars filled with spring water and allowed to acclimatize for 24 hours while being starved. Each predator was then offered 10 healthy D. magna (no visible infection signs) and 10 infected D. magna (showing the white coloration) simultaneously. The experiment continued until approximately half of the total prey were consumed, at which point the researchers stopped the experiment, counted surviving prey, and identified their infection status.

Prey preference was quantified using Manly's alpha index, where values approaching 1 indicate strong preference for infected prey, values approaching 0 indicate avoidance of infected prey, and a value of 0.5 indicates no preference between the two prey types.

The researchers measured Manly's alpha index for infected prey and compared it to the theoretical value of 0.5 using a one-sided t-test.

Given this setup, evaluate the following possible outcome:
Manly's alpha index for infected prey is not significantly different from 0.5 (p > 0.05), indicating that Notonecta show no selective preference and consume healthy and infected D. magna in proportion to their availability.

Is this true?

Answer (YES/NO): NO